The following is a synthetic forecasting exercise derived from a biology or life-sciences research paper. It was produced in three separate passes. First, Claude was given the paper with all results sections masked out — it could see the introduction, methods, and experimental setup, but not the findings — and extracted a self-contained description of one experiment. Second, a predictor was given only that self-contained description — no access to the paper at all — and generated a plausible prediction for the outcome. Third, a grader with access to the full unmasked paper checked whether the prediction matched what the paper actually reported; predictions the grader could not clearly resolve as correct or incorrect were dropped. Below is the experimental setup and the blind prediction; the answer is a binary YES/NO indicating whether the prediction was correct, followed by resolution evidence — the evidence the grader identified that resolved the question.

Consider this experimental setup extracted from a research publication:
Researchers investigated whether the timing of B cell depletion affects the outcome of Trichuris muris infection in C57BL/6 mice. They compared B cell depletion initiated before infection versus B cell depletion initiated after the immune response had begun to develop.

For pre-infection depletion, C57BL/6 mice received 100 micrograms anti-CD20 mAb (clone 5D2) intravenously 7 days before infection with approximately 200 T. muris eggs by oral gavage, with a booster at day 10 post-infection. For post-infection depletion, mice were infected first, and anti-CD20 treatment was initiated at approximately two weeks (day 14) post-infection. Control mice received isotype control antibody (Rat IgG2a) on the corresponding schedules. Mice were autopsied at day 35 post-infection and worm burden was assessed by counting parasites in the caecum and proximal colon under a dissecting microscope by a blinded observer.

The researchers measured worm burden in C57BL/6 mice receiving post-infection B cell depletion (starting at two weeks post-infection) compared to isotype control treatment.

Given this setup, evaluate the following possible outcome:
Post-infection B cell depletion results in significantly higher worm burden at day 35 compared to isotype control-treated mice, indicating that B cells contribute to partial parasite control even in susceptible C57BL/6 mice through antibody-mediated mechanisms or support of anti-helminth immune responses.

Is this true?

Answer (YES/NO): NO